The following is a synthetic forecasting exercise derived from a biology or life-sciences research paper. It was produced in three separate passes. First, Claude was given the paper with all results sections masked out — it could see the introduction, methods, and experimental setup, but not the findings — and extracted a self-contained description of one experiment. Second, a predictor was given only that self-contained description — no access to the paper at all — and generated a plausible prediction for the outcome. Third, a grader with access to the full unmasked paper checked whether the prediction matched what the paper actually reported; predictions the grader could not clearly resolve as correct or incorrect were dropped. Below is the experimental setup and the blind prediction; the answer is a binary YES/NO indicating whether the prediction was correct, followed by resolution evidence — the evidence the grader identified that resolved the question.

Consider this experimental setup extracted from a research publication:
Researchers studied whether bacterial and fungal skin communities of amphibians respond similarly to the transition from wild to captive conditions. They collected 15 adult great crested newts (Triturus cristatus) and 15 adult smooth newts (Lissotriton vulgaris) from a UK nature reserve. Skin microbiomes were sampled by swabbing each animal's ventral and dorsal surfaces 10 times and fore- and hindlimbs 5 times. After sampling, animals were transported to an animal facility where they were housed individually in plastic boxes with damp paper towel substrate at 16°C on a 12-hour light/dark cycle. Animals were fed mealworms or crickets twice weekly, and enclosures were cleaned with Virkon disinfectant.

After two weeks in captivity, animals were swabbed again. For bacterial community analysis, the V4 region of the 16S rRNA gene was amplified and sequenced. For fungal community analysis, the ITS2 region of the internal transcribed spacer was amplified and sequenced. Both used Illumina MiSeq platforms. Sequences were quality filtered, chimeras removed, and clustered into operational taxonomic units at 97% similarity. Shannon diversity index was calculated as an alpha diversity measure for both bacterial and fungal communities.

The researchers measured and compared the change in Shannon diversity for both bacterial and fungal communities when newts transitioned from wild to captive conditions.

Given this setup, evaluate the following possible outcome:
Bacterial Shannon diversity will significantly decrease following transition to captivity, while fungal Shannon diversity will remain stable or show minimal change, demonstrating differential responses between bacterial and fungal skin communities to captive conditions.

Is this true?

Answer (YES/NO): NO